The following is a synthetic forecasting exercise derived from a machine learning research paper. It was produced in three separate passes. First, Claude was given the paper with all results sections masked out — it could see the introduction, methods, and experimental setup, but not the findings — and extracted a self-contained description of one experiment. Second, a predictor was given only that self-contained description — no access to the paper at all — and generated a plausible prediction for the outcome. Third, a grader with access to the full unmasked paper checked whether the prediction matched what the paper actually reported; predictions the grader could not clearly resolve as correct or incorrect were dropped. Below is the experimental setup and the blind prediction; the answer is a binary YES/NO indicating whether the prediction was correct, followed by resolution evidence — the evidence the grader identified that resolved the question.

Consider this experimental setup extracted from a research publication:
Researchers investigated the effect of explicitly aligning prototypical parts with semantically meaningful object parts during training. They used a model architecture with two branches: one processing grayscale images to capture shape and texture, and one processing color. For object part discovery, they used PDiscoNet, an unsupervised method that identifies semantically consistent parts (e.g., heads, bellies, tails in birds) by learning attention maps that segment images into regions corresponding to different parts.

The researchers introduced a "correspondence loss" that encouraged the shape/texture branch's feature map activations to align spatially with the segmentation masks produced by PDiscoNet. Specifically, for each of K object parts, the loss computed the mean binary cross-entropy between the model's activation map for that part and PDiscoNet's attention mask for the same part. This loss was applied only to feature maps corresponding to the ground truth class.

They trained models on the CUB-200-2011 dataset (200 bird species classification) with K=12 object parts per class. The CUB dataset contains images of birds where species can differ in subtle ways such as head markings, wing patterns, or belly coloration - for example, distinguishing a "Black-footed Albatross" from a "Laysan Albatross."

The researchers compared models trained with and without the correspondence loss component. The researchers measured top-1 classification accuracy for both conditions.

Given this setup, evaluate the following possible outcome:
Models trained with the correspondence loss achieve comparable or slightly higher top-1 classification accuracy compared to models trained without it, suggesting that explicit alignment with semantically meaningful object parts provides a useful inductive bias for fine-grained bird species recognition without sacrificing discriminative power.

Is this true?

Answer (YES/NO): NO